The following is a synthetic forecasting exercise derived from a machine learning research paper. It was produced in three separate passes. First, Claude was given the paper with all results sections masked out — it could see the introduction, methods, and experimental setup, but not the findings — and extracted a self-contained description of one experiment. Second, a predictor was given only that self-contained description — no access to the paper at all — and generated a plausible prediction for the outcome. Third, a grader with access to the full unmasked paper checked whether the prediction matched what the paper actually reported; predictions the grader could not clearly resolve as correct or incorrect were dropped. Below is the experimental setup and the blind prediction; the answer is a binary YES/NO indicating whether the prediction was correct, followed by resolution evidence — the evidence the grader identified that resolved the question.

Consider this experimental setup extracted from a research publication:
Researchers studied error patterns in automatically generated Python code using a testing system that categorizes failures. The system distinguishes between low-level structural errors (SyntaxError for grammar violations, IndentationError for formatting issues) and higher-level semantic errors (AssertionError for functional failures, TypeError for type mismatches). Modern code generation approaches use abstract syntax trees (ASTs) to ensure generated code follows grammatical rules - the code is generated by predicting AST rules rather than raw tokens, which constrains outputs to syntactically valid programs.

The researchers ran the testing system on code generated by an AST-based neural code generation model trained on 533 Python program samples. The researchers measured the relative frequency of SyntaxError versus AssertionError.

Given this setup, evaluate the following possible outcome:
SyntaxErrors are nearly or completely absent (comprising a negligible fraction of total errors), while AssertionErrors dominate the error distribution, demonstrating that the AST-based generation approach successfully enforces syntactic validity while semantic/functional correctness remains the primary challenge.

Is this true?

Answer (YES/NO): NO